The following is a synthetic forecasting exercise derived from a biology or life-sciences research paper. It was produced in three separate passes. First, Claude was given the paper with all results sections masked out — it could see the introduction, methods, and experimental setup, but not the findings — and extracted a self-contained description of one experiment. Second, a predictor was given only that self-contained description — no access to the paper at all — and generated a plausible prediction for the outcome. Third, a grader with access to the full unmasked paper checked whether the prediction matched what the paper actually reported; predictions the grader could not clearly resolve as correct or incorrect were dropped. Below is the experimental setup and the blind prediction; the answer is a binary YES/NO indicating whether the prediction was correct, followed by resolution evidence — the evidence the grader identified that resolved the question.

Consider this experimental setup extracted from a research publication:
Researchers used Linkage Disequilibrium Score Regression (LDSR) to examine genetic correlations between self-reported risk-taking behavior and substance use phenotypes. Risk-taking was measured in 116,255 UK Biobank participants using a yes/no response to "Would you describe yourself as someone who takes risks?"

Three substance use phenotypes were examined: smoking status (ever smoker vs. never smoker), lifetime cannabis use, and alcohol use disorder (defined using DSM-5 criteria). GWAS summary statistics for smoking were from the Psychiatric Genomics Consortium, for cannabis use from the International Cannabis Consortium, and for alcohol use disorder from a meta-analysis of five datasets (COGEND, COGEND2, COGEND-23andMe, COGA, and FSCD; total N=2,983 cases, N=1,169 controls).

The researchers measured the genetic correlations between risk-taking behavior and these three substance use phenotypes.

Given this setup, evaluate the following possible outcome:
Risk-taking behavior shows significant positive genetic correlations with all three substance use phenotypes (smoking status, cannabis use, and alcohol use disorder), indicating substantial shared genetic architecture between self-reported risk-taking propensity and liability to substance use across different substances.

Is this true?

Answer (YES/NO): NO